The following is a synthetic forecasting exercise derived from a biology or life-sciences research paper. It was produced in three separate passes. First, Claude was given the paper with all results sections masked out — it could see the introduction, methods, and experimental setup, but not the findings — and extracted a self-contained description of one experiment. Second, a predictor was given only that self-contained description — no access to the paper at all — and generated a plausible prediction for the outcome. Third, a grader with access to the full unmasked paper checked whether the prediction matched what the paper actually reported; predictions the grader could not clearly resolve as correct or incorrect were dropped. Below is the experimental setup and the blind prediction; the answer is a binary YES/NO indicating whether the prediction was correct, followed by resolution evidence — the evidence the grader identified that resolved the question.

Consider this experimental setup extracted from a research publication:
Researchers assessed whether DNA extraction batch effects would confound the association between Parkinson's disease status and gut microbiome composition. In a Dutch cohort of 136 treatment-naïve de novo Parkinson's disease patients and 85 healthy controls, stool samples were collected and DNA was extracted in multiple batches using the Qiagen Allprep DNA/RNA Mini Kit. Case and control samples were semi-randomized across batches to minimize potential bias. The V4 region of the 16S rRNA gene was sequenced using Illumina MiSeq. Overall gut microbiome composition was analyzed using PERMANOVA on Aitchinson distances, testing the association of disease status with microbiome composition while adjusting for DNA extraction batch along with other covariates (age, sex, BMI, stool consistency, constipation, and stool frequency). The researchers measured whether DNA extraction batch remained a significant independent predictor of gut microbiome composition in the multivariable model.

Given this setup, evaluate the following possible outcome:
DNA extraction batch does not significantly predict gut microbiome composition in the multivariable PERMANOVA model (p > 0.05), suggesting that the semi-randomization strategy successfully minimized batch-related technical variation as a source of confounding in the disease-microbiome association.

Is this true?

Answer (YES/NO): YES